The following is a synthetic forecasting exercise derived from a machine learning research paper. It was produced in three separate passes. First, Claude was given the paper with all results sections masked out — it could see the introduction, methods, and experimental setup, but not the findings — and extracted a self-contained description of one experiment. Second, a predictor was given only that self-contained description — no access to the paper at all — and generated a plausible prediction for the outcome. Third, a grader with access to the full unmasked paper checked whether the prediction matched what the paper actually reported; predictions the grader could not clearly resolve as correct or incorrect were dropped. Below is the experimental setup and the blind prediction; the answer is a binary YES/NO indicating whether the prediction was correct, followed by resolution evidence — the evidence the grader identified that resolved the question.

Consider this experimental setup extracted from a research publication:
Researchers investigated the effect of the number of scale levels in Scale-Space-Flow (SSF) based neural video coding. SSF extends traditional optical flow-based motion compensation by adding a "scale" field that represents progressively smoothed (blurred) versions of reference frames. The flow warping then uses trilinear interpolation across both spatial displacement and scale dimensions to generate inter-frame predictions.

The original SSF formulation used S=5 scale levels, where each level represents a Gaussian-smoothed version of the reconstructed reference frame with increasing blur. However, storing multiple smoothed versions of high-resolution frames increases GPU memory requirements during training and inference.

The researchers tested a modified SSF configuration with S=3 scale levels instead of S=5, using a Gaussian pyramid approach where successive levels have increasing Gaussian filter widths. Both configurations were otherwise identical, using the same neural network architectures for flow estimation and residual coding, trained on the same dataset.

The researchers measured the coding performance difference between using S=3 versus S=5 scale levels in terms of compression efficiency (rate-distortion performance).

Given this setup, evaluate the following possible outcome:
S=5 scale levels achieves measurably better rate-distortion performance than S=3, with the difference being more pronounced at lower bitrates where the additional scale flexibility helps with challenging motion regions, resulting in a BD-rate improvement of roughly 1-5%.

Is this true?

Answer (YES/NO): NO